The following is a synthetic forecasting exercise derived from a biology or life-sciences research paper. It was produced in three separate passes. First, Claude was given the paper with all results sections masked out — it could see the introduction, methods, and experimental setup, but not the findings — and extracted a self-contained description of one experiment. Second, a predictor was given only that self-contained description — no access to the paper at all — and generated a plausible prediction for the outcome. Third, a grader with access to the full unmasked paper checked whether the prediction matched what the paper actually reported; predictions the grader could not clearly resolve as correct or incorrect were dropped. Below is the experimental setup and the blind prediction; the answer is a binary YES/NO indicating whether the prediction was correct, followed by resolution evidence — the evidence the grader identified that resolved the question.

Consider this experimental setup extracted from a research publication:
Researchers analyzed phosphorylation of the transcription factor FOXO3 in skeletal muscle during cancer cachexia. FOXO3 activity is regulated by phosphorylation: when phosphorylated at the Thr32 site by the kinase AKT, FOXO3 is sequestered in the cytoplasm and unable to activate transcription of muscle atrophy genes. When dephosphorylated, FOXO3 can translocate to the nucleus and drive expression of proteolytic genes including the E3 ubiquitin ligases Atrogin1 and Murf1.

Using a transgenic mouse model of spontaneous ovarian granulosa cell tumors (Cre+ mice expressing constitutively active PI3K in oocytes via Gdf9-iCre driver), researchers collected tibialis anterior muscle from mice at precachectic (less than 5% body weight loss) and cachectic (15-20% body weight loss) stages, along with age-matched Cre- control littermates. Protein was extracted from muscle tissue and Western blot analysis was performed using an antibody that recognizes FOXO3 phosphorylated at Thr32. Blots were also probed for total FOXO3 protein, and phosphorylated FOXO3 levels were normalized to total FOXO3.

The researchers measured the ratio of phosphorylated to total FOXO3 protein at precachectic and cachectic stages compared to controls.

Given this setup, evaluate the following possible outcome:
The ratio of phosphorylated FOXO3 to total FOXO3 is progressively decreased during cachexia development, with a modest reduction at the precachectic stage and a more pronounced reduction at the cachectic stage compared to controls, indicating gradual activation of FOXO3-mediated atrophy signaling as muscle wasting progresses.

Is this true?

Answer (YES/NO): NO